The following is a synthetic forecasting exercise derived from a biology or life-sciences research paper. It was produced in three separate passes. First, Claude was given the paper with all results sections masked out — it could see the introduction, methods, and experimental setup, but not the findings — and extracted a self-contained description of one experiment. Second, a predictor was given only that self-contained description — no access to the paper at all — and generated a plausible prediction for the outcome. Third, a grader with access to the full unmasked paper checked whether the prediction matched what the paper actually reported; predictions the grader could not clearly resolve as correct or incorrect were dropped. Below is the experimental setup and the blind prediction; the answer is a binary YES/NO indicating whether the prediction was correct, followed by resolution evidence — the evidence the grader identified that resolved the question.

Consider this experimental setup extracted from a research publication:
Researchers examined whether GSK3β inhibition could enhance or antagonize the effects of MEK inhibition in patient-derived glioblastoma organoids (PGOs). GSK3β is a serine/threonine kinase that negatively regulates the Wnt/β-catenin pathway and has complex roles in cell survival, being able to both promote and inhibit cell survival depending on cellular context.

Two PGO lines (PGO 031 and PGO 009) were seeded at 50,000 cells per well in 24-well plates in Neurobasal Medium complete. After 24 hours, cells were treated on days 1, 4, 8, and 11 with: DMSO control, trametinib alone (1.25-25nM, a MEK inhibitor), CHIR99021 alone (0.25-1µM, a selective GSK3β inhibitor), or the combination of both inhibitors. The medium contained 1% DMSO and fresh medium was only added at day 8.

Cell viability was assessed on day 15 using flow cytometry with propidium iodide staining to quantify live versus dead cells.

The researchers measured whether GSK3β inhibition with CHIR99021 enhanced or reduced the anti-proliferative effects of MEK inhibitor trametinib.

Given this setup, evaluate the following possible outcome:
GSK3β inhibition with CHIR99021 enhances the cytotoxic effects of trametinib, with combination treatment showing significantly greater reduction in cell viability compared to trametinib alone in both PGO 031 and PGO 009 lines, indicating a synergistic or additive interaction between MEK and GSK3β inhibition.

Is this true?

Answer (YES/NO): NO